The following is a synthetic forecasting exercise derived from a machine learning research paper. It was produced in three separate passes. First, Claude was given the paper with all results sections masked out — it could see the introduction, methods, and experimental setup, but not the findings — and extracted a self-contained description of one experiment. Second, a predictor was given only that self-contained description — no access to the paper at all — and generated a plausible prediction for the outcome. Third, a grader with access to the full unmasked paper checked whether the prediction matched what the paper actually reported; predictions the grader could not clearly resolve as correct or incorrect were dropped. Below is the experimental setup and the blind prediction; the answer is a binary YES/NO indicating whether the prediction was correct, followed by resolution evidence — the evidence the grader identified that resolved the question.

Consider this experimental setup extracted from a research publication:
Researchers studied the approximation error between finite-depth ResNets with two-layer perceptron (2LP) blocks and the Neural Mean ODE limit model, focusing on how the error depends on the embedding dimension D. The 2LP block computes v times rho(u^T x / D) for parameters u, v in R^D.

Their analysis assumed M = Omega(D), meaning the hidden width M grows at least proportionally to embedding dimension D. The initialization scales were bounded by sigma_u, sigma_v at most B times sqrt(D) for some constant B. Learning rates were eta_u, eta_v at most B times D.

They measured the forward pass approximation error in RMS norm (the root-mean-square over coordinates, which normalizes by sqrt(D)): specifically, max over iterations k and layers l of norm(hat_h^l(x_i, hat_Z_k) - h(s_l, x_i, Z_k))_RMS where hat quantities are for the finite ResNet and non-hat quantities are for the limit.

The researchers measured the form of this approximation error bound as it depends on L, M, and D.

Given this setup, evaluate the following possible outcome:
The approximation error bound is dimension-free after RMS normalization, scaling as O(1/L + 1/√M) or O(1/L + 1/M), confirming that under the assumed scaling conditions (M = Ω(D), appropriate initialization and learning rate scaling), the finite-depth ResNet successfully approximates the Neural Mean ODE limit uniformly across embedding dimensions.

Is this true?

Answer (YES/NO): NO